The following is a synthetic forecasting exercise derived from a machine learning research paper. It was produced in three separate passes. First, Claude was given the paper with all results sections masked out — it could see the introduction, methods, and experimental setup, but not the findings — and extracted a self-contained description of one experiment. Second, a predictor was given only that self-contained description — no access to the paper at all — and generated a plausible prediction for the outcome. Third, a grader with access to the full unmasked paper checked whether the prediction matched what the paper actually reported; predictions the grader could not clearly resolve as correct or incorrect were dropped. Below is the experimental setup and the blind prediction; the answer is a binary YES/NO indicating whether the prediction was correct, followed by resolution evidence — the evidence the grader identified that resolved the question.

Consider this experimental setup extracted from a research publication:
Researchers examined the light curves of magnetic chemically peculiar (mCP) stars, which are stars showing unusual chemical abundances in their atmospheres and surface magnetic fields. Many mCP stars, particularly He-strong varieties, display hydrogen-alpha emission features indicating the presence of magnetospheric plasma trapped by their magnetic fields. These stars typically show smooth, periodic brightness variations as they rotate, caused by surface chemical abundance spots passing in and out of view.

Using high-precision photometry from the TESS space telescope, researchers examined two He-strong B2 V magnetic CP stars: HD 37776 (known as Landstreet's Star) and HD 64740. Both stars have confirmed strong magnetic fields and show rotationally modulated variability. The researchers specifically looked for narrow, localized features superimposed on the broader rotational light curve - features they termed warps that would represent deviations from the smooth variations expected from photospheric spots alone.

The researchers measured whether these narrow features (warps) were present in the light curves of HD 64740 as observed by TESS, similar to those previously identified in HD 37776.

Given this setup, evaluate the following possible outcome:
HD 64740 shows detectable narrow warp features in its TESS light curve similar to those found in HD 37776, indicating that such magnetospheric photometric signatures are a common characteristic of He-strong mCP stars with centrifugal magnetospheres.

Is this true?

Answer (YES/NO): YES